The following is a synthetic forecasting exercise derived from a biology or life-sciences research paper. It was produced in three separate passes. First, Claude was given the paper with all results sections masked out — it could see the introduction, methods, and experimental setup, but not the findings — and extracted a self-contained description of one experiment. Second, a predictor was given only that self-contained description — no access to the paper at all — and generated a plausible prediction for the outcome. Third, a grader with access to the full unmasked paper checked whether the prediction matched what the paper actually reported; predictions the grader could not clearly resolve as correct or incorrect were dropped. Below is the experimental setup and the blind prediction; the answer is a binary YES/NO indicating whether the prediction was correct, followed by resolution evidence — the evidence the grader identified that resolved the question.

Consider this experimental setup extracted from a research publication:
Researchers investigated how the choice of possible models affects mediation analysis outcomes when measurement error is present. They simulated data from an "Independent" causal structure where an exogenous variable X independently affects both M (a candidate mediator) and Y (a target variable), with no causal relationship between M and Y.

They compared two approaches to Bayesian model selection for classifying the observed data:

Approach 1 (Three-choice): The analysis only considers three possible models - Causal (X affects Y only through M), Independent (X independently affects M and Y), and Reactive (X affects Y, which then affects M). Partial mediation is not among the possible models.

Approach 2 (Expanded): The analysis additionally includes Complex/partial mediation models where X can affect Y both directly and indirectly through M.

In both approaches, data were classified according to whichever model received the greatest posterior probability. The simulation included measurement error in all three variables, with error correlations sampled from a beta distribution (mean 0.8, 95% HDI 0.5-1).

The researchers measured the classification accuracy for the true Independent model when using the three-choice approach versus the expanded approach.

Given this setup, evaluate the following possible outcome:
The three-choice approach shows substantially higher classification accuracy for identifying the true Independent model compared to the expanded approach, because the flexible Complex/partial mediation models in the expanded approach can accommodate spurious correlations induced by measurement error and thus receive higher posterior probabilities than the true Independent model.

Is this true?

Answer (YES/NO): YES